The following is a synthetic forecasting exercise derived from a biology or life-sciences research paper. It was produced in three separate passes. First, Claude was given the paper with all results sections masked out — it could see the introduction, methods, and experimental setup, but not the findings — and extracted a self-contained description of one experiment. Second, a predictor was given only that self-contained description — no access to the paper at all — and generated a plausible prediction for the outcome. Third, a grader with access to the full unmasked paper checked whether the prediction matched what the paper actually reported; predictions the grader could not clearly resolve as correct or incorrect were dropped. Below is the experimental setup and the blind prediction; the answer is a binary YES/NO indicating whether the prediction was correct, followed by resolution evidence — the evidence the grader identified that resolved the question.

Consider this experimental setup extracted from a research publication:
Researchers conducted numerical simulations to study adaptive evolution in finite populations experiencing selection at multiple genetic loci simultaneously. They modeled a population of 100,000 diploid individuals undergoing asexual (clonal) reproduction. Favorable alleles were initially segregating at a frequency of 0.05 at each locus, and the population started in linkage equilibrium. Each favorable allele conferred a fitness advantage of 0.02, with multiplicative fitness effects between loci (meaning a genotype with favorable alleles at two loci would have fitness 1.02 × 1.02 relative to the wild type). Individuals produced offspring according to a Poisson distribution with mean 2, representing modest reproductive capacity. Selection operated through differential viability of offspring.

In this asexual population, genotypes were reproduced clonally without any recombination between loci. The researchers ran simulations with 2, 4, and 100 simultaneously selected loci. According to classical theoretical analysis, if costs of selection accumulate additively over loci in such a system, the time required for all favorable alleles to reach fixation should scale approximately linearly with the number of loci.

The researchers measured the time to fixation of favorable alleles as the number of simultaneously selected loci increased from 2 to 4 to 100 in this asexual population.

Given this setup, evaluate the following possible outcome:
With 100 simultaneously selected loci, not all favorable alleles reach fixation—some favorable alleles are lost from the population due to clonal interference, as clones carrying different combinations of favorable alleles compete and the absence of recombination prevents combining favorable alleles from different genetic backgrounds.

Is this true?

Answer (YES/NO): YES